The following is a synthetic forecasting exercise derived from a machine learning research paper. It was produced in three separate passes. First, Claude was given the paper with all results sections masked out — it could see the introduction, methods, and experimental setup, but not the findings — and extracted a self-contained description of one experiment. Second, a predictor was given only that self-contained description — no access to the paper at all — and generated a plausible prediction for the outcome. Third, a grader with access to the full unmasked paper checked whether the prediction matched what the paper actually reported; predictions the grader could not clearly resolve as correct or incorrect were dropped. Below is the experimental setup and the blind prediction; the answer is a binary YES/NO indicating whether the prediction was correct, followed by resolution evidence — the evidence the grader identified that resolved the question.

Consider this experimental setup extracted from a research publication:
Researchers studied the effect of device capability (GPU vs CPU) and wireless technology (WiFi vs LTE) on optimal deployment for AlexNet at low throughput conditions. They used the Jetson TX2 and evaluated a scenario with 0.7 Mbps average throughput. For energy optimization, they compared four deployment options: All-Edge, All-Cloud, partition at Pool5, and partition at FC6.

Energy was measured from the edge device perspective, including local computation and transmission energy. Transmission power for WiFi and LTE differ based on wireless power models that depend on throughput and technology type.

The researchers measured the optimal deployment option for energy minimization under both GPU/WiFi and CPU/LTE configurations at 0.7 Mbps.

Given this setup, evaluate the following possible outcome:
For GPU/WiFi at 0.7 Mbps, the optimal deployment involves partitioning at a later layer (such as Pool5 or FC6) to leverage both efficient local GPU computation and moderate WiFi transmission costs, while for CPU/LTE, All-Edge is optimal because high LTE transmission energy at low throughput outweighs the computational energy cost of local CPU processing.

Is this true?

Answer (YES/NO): NO